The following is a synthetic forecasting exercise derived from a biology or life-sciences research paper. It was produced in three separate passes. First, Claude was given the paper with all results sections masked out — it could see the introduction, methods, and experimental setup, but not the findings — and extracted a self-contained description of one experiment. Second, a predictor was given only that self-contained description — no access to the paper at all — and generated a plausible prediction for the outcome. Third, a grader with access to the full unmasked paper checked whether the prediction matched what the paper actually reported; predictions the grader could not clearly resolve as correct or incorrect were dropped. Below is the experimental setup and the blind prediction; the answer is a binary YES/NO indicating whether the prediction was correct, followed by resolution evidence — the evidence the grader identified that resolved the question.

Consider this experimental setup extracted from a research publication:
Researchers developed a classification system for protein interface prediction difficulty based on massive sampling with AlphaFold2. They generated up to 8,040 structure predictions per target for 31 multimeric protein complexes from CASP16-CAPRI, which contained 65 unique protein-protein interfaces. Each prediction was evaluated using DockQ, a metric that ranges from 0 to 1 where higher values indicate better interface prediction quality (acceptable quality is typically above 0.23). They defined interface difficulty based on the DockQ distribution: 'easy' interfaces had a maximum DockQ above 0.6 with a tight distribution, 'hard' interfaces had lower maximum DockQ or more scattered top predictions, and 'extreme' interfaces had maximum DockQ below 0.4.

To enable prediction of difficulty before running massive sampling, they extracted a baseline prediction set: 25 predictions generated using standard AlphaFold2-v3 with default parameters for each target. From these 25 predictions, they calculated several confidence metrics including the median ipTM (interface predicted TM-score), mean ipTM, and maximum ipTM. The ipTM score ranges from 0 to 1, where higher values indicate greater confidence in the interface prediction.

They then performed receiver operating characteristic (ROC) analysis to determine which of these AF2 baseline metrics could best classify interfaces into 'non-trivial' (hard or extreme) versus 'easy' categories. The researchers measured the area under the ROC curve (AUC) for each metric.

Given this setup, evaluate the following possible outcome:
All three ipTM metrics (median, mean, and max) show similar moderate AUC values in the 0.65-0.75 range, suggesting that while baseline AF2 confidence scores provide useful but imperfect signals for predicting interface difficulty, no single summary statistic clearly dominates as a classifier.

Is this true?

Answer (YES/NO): NO